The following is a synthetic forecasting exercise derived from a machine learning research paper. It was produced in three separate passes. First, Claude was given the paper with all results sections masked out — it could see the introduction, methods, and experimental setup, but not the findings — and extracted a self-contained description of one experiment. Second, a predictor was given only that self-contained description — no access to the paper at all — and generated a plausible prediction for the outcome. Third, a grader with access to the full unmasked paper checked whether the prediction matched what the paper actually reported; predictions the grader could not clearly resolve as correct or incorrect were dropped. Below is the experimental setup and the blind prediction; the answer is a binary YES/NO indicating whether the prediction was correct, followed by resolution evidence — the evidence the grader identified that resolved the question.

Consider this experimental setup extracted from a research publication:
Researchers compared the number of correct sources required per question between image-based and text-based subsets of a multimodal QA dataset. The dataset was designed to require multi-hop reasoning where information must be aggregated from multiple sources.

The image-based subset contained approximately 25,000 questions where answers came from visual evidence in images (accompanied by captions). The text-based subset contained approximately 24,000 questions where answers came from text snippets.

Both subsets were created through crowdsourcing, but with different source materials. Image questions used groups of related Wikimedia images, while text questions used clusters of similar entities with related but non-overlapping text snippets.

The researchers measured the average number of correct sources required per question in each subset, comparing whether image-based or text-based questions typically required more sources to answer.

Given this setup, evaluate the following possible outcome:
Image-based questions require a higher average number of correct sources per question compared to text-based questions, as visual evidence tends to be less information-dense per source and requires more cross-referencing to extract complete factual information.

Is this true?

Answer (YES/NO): NO